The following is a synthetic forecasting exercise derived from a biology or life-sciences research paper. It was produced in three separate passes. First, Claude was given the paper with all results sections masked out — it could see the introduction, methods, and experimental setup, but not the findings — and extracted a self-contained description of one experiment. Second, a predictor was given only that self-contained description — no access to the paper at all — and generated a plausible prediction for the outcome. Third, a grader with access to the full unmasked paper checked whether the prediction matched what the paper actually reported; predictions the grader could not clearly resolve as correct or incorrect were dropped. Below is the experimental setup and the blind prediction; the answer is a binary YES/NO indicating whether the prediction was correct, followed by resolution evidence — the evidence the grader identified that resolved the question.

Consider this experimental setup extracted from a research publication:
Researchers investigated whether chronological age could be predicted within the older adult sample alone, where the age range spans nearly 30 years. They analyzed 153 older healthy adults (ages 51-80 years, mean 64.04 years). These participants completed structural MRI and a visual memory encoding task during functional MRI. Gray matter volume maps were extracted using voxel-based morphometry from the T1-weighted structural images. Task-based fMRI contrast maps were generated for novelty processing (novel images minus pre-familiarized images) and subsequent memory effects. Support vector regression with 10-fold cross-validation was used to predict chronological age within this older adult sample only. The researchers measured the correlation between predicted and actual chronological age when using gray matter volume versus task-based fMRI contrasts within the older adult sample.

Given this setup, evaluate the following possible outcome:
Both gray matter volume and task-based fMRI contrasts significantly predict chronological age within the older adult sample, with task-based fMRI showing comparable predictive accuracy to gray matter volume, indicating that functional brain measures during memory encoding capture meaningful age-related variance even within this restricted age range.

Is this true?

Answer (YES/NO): NO